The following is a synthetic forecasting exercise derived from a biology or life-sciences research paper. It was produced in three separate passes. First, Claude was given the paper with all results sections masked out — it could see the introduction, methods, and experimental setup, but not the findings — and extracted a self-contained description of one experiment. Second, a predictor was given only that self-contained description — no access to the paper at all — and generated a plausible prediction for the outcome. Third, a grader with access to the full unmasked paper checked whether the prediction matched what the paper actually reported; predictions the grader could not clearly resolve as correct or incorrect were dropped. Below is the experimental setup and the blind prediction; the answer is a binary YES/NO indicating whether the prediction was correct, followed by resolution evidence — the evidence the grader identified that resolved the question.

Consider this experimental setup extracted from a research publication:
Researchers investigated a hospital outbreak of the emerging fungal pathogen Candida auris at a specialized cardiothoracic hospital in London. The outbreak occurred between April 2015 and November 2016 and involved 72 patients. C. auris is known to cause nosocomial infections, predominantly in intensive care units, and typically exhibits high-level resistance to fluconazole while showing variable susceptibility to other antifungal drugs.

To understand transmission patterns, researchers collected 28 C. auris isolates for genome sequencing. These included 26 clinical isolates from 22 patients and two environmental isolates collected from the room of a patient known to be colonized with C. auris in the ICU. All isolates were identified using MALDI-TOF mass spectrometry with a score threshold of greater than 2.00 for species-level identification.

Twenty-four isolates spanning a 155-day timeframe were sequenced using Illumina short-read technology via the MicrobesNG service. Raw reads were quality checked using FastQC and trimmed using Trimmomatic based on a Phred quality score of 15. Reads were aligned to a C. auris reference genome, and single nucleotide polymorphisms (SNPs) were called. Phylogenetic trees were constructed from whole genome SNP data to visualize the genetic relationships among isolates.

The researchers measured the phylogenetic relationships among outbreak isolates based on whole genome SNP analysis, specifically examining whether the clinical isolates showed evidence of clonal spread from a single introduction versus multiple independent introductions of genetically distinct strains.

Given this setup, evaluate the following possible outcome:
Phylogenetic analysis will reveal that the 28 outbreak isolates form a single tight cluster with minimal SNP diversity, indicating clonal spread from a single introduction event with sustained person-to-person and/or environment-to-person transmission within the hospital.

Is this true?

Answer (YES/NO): NO